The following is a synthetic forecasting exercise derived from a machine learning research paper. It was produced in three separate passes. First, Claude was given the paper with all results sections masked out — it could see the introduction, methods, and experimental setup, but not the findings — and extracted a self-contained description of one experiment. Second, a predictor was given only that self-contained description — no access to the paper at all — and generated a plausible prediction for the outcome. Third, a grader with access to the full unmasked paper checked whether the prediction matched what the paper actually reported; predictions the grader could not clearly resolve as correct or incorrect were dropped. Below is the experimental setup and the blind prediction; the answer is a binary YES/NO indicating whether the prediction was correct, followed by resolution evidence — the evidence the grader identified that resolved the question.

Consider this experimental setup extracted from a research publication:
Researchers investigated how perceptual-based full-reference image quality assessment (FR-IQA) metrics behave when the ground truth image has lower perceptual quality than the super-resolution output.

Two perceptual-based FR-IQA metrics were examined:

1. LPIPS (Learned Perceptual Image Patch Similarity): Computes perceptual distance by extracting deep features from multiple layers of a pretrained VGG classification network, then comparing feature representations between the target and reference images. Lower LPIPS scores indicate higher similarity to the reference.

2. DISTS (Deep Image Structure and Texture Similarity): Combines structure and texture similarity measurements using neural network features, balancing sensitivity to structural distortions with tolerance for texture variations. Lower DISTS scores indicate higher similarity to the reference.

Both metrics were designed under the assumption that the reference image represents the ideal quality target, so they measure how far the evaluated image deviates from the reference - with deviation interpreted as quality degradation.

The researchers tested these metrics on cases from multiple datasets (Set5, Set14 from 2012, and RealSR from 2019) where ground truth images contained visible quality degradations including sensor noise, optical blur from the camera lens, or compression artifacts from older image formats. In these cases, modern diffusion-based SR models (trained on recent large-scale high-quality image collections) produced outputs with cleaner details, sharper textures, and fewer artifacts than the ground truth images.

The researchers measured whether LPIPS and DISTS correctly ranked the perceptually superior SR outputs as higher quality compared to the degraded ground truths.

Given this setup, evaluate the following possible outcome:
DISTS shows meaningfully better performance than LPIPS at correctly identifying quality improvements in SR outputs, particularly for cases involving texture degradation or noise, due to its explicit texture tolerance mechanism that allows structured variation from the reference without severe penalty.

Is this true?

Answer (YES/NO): NO